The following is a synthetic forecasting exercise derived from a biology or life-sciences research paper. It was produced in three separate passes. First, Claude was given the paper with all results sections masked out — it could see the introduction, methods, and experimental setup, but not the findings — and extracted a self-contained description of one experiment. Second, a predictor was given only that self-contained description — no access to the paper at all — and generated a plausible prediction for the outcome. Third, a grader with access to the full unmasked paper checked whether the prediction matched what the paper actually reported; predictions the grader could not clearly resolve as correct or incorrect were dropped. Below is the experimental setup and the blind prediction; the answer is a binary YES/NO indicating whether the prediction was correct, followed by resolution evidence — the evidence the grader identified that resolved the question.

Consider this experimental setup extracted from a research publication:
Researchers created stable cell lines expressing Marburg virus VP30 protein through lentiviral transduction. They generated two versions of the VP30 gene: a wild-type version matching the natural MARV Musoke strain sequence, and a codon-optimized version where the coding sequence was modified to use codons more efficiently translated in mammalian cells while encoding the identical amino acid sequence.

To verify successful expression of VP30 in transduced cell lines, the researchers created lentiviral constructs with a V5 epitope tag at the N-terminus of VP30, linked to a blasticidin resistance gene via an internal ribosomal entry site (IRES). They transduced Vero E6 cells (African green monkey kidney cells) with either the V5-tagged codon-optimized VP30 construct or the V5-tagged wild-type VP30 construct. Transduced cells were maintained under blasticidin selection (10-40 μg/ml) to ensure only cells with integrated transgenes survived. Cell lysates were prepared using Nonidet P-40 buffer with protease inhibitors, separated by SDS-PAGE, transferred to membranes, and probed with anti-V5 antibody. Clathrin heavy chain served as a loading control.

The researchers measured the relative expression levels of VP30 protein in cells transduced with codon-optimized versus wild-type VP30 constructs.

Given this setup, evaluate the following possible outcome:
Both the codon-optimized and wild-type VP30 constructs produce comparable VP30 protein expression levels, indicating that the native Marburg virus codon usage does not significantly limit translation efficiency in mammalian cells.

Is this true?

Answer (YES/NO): NO